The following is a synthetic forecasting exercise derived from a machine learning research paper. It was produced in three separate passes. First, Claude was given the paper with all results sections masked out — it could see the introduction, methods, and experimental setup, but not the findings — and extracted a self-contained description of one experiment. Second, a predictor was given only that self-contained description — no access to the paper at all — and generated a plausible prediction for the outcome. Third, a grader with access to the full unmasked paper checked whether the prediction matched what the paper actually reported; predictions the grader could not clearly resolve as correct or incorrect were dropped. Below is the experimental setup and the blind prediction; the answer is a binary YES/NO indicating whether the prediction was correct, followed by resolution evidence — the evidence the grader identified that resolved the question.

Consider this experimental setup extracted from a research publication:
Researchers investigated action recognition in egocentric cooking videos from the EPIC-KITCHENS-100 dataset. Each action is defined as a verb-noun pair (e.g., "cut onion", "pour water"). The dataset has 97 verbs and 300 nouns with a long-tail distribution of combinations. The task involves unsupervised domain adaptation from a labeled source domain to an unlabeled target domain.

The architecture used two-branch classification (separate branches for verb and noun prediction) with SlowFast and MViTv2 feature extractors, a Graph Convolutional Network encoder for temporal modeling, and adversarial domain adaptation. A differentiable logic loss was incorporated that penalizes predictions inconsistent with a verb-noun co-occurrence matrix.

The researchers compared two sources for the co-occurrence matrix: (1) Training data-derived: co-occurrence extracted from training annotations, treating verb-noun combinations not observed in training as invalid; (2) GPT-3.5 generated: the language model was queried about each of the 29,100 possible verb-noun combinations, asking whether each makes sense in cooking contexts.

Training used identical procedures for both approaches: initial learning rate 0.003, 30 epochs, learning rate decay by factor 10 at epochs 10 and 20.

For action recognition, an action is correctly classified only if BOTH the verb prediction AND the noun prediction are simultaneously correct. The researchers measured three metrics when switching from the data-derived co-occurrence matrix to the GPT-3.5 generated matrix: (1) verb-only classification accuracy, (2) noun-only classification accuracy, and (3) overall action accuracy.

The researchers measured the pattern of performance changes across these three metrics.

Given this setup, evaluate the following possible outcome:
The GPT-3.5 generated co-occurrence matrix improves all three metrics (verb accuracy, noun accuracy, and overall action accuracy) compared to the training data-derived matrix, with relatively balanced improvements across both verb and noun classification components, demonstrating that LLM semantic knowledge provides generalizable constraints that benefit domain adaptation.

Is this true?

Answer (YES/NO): NO